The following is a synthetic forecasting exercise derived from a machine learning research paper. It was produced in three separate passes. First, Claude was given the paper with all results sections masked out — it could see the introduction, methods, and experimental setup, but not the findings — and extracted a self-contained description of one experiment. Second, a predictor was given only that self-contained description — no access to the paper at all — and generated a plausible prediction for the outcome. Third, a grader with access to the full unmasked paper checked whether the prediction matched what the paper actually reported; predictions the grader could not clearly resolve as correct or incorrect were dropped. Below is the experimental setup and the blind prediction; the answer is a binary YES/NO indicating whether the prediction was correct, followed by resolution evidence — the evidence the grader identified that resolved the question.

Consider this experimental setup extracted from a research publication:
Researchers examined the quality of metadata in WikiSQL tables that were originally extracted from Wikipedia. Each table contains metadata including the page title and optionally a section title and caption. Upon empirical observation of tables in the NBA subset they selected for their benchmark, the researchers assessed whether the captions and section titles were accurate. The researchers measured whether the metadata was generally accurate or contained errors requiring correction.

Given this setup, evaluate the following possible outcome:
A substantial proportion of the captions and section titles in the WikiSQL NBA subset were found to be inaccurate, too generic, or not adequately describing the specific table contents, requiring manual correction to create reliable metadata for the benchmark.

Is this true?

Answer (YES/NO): NO